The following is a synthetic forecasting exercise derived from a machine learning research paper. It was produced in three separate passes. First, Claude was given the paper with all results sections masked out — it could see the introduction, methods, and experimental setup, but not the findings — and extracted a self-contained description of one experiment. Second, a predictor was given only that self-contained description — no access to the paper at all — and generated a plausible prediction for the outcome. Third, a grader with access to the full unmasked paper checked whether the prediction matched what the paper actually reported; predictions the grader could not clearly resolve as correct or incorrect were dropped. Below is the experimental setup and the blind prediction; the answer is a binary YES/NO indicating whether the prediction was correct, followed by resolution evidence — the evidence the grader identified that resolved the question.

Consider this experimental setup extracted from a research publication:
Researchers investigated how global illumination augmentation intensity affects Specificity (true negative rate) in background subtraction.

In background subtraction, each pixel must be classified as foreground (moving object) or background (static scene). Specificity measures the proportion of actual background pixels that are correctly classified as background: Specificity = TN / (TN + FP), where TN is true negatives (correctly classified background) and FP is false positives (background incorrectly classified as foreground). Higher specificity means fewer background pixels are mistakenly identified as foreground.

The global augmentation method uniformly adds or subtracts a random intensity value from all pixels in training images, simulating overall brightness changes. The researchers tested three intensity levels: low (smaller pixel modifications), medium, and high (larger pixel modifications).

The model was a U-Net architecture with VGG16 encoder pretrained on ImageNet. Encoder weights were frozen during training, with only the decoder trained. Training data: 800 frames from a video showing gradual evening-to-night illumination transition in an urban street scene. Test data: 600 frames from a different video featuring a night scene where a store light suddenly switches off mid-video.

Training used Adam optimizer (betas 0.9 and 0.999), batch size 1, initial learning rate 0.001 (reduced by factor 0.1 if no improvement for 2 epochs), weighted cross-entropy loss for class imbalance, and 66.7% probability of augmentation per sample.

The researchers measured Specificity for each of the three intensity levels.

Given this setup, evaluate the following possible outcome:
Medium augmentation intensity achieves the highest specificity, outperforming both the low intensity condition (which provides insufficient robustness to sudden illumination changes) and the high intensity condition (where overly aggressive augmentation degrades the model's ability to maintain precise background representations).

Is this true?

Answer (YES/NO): NO